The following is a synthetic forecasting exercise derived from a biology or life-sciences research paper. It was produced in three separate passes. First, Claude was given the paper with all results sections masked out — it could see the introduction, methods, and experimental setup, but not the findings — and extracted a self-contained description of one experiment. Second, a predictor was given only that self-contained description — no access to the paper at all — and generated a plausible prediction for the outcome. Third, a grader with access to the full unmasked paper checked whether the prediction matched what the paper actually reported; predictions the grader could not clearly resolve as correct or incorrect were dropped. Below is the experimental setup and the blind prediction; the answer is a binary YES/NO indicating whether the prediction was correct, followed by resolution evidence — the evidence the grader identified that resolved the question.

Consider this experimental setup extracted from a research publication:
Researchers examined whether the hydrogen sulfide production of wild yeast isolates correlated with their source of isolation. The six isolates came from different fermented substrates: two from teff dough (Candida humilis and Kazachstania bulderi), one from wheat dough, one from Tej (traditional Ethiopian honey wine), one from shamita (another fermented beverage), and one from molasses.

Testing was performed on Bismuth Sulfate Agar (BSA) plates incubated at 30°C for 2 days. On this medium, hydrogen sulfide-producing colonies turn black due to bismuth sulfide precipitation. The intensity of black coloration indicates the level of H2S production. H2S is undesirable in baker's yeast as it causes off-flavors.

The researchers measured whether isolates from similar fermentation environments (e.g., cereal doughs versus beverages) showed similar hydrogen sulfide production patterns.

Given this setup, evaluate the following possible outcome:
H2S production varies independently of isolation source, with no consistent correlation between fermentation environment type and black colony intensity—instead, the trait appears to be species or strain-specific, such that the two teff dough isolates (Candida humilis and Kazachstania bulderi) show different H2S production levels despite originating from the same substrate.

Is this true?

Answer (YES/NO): YES